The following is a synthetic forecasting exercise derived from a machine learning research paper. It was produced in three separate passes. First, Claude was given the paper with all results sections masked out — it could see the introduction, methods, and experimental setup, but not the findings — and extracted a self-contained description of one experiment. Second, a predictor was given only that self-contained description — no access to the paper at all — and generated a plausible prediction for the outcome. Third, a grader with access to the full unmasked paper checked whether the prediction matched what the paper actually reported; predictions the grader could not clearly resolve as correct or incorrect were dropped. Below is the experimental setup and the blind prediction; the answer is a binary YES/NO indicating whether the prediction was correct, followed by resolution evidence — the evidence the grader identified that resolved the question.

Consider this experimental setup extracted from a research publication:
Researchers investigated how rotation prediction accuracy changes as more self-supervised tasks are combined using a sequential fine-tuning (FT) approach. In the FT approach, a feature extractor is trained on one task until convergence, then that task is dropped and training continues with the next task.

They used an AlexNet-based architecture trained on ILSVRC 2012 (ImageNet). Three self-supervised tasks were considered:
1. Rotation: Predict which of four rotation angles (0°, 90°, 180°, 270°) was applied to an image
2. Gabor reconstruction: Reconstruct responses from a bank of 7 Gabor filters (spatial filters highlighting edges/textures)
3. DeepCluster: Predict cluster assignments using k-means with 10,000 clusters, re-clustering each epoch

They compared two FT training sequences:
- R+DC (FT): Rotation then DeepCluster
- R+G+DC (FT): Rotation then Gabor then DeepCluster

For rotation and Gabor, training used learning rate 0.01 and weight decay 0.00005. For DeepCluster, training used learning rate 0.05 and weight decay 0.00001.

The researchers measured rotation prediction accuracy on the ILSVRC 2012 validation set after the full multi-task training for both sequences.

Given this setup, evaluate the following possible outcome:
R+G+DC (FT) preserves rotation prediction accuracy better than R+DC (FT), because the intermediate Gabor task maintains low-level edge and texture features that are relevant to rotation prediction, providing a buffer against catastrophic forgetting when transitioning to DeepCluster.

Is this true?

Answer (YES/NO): YES